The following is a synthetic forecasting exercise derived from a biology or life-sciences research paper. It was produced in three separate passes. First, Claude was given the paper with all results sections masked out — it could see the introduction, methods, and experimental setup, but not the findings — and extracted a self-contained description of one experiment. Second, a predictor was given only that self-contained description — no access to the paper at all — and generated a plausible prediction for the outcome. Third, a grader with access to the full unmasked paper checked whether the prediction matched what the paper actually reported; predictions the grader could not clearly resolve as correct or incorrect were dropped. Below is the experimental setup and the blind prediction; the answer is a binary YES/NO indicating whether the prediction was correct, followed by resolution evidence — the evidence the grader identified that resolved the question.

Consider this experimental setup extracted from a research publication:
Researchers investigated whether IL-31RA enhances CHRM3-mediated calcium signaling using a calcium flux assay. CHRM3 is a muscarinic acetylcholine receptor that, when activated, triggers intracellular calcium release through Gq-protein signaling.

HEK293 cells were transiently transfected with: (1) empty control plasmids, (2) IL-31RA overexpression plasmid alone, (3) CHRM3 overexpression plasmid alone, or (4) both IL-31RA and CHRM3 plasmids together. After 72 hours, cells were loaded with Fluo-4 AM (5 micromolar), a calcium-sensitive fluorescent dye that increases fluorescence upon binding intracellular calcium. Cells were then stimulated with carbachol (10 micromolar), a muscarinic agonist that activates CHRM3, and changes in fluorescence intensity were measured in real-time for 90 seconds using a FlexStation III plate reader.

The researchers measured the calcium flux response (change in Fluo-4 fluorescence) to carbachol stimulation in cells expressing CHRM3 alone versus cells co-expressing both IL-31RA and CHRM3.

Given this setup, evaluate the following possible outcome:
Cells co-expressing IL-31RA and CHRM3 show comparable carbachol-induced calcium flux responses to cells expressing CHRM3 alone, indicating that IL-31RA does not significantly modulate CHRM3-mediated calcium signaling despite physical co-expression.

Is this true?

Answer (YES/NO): NO